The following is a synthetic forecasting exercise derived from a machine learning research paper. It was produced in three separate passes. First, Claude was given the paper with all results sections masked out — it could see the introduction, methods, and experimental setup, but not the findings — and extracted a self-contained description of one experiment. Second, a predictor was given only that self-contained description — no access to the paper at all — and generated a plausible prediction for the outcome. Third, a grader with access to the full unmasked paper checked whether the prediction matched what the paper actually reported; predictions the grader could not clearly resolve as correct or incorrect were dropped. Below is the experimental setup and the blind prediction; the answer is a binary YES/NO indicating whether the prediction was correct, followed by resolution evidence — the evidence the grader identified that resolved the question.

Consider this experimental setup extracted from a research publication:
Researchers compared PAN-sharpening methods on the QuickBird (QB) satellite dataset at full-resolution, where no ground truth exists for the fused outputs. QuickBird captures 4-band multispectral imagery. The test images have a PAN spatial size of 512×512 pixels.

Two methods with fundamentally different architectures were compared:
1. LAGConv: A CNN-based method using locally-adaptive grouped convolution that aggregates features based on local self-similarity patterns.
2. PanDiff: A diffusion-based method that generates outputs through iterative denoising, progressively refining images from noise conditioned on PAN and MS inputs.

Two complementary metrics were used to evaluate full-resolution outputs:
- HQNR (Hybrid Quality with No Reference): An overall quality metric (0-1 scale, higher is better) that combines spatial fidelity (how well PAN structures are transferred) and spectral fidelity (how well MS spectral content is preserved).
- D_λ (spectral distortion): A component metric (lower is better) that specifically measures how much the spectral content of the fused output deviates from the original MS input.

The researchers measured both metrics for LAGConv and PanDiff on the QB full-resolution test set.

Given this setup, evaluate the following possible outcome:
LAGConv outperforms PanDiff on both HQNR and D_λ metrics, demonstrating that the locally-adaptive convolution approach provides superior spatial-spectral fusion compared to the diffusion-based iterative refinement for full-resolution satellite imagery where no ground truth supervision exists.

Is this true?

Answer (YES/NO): NO